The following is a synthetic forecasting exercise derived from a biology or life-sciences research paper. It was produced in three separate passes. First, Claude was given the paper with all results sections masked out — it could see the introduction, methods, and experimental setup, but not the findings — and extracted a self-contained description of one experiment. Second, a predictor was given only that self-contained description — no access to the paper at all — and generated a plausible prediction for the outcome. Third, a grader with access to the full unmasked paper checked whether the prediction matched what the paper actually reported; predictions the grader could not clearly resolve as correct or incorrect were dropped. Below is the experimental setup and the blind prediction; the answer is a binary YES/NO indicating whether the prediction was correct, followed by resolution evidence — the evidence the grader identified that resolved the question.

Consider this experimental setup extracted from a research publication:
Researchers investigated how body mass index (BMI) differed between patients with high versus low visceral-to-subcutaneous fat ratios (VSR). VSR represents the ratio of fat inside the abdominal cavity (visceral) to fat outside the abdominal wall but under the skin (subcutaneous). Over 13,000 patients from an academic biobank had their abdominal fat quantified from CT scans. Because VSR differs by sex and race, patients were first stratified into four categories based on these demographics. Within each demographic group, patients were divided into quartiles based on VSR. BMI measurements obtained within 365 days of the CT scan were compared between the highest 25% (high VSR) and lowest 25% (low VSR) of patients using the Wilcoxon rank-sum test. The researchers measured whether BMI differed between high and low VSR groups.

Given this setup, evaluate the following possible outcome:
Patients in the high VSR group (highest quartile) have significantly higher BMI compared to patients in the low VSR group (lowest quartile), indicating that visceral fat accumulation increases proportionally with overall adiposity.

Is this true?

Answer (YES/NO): YES